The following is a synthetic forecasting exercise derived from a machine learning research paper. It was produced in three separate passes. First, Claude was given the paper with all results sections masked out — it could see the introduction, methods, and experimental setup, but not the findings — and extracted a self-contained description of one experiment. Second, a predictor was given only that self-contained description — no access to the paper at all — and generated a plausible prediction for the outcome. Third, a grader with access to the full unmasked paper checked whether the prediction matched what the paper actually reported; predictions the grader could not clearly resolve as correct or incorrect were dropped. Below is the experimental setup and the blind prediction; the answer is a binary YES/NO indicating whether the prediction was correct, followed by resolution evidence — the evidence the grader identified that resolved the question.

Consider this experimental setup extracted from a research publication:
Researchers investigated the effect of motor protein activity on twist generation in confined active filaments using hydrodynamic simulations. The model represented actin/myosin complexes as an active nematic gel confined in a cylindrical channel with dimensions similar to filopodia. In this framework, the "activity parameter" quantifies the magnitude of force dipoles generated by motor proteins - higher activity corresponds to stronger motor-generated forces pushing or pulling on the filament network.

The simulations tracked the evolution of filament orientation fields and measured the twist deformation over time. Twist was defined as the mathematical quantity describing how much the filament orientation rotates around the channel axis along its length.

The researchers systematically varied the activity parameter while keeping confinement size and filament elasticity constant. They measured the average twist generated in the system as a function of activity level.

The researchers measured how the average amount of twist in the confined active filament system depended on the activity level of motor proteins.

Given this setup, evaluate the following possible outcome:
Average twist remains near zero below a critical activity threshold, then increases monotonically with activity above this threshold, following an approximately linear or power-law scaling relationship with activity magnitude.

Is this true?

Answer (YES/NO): YES